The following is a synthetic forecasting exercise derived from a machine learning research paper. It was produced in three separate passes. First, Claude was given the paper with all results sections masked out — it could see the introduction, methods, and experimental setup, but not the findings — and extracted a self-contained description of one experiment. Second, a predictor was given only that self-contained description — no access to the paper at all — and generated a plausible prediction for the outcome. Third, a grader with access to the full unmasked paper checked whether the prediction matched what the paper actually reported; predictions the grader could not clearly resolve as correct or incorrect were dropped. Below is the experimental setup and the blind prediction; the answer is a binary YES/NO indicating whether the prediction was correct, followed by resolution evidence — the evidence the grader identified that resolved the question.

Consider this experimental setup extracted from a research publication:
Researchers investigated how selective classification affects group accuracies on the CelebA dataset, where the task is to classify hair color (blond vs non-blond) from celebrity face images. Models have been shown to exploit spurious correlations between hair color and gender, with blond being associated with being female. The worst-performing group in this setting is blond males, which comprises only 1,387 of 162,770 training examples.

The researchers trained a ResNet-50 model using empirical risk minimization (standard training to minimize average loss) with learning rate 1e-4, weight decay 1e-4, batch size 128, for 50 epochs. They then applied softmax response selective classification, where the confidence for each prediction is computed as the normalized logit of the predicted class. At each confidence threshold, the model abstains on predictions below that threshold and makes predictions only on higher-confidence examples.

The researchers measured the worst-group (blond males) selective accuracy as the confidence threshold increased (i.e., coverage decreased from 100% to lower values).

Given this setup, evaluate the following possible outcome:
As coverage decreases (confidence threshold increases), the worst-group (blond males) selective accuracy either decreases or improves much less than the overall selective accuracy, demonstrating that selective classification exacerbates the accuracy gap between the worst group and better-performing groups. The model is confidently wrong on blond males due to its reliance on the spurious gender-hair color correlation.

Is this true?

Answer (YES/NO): YES